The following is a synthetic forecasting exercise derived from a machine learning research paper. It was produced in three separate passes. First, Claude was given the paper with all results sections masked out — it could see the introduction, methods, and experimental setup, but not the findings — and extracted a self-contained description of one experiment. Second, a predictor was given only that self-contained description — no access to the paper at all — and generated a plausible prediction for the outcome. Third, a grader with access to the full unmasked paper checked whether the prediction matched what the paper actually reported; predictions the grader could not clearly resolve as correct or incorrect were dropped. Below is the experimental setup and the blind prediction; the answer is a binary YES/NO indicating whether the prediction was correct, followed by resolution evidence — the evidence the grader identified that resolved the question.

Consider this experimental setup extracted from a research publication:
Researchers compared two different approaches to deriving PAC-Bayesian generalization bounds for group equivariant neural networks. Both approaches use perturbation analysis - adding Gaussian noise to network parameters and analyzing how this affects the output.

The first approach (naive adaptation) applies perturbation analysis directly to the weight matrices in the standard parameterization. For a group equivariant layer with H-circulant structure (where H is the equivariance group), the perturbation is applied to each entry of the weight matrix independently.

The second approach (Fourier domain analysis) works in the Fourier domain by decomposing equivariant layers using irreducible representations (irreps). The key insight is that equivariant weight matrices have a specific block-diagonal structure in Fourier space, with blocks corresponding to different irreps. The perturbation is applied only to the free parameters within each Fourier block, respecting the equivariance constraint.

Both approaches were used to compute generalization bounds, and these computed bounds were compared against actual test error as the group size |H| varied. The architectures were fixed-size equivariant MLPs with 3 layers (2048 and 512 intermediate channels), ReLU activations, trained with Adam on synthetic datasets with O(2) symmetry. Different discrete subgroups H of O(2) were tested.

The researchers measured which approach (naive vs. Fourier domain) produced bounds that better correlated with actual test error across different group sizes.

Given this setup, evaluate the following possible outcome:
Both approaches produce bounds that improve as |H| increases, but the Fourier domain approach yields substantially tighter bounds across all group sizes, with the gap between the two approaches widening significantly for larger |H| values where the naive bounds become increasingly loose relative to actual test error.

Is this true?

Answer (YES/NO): NO